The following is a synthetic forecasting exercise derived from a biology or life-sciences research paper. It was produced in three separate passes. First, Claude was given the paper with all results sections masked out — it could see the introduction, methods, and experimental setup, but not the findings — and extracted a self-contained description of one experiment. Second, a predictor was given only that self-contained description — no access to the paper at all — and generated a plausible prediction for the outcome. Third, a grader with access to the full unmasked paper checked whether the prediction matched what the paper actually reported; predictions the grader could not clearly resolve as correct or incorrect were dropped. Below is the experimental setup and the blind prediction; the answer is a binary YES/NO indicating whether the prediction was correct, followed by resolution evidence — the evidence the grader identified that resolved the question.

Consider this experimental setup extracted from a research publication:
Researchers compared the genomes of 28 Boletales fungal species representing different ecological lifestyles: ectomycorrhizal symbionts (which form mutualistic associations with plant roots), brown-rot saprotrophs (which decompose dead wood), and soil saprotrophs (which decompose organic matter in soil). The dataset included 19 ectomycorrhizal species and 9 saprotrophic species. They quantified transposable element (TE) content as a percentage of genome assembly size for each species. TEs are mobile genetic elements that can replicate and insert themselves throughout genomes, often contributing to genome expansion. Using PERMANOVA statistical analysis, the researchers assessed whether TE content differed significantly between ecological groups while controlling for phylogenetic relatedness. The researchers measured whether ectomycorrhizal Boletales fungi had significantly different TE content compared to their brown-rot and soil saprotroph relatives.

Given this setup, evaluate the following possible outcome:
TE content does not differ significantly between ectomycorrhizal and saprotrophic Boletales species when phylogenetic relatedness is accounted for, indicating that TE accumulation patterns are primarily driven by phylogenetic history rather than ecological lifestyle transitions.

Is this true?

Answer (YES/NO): NO